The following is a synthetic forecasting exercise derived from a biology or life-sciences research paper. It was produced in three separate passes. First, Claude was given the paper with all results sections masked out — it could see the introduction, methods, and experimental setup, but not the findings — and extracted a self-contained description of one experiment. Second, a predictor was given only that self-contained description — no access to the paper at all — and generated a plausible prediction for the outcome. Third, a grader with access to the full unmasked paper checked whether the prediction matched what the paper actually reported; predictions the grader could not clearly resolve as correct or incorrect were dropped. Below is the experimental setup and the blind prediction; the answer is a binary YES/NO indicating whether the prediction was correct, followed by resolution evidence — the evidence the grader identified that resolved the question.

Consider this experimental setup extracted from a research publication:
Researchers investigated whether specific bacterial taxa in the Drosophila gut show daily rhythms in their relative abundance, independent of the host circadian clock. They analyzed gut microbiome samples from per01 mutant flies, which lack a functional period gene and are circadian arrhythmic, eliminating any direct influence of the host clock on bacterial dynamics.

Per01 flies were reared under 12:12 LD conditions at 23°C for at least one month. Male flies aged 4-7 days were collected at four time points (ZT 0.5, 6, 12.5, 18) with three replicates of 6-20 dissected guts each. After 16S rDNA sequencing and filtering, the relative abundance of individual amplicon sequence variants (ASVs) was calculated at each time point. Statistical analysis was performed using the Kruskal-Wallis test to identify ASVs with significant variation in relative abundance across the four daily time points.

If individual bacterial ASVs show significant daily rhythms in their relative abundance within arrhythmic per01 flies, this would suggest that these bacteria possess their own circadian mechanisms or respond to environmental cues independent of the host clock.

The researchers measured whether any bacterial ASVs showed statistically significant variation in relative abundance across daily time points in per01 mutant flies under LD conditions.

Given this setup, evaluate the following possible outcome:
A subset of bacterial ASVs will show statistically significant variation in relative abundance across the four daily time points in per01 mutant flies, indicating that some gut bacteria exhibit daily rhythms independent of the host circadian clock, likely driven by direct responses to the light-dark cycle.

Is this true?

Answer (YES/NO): NO